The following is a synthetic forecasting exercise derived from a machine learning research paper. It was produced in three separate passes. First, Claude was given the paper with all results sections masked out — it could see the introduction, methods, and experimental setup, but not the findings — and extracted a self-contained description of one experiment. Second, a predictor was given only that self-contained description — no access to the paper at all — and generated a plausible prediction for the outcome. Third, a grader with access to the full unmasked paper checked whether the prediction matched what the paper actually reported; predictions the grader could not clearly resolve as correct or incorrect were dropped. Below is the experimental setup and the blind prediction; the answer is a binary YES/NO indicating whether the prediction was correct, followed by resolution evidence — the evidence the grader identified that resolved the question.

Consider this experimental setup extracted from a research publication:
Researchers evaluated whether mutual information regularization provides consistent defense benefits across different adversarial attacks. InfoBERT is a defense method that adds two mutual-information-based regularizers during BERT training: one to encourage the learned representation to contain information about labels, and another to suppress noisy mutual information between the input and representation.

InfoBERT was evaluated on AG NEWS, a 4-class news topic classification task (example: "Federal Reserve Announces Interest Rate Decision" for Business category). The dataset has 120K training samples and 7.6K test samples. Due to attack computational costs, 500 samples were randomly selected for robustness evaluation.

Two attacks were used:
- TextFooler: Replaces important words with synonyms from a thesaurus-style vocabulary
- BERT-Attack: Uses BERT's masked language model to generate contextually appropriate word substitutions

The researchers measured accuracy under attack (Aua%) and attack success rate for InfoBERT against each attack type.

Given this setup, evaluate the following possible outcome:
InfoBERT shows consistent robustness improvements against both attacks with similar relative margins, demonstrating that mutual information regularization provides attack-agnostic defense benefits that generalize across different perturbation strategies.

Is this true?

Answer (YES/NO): NO